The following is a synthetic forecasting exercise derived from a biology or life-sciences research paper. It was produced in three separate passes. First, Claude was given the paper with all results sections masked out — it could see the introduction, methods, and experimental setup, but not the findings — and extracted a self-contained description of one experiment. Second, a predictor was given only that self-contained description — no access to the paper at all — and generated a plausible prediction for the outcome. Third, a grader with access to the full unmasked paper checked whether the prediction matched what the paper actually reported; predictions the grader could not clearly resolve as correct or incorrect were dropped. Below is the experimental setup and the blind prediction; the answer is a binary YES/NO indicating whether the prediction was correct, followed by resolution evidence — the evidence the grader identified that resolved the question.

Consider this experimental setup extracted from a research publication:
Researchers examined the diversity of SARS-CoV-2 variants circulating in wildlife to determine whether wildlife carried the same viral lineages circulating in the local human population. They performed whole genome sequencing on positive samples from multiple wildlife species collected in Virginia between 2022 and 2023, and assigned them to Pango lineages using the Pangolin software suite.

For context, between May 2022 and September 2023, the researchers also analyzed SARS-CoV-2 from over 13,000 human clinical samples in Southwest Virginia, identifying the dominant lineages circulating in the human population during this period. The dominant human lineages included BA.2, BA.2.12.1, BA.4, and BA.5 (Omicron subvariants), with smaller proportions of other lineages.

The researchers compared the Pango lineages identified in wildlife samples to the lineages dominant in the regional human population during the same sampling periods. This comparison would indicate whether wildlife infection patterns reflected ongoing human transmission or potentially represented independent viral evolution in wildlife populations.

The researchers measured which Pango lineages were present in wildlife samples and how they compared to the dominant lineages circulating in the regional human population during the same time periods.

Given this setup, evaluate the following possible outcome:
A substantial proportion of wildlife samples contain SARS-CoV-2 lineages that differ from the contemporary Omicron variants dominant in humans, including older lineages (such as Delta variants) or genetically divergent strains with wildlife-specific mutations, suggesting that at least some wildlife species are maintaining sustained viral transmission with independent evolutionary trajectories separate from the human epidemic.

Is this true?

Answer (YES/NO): NO